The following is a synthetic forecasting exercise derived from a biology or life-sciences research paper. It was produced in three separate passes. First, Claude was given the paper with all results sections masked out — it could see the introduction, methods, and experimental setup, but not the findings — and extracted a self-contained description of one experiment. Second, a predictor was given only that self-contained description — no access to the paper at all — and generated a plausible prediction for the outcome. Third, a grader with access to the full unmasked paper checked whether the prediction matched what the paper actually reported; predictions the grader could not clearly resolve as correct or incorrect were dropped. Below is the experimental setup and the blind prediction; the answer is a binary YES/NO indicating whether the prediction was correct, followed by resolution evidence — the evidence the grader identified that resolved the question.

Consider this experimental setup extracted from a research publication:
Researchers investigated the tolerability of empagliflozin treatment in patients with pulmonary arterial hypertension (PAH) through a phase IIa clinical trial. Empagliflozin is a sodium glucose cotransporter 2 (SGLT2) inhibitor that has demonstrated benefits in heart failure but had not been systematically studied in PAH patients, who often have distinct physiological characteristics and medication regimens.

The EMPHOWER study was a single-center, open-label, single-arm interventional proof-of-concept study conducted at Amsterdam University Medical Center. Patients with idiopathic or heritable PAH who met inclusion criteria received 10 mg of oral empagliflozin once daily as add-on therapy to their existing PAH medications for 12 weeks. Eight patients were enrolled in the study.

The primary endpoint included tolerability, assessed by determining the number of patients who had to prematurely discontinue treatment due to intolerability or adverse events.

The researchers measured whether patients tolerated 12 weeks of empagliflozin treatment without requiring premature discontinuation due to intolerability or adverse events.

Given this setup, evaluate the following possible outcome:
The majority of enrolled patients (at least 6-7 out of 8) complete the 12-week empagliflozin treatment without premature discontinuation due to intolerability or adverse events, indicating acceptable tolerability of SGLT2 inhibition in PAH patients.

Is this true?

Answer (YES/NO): YES